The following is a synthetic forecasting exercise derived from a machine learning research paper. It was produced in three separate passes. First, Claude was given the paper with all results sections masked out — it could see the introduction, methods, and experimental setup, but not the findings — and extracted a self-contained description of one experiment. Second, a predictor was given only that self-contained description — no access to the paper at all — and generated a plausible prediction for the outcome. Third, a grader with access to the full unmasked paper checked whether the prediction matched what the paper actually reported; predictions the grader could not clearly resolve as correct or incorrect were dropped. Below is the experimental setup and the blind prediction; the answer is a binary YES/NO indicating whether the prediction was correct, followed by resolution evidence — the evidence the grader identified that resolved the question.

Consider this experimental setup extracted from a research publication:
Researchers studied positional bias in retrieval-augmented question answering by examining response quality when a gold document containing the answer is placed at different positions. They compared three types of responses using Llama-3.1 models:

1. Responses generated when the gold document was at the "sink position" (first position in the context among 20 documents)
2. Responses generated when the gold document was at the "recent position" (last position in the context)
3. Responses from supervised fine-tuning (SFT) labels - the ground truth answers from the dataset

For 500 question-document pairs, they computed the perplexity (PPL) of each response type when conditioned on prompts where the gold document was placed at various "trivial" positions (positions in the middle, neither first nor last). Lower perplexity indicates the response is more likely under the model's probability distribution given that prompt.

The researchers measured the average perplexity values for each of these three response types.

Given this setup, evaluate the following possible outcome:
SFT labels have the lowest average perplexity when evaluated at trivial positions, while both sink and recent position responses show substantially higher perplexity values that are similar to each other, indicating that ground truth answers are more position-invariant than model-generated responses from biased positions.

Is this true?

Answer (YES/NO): NO